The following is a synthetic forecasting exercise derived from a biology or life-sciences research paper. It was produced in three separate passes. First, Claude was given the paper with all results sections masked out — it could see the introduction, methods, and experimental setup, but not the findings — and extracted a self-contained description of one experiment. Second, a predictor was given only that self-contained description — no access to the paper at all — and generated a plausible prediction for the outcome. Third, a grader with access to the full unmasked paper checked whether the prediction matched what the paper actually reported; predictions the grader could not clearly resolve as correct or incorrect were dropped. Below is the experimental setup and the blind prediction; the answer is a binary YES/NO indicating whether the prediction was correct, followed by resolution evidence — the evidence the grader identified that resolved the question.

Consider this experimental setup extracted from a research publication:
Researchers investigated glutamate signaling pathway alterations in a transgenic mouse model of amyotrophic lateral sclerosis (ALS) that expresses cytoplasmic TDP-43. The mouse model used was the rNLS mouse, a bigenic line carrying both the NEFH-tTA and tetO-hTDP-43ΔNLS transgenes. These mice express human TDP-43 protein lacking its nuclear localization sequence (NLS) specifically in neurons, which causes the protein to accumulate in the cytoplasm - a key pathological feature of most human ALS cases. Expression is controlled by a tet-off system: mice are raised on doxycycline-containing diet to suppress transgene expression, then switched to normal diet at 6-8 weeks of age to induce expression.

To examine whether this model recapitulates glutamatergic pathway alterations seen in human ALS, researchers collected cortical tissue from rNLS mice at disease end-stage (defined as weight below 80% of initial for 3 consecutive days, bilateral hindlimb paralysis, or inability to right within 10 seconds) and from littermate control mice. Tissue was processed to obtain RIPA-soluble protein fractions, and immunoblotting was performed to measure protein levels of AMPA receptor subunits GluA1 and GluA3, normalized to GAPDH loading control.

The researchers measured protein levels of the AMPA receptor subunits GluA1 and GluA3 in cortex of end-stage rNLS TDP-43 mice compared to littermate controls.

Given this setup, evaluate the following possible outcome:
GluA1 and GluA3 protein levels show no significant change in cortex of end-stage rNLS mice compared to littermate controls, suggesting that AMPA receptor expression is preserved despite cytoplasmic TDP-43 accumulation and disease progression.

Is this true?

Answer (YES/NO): NO